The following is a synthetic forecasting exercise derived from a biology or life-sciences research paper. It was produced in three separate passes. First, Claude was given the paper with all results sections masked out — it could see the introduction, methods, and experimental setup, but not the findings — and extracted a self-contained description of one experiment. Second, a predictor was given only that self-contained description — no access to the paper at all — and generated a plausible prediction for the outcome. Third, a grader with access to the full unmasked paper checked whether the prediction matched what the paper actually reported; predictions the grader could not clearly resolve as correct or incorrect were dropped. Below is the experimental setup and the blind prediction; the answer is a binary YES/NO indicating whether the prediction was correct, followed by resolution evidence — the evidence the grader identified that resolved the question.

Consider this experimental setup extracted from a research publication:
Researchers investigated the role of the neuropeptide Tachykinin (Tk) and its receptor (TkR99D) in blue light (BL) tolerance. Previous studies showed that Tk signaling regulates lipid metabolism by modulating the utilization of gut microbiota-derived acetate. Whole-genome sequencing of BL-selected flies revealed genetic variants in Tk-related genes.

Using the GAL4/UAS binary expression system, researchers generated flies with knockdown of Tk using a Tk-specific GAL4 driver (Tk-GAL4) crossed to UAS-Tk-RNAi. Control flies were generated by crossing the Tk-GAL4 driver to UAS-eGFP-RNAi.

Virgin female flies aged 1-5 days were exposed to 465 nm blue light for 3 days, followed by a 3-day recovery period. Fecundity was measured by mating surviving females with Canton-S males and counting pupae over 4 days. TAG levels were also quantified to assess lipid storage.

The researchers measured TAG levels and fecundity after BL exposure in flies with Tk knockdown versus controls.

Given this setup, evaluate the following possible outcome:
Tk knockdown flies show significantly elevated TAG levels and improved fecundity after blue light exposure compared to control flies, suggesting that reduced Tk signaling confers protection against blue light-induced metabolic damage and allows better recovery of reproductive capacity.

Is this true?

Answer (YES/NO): YES